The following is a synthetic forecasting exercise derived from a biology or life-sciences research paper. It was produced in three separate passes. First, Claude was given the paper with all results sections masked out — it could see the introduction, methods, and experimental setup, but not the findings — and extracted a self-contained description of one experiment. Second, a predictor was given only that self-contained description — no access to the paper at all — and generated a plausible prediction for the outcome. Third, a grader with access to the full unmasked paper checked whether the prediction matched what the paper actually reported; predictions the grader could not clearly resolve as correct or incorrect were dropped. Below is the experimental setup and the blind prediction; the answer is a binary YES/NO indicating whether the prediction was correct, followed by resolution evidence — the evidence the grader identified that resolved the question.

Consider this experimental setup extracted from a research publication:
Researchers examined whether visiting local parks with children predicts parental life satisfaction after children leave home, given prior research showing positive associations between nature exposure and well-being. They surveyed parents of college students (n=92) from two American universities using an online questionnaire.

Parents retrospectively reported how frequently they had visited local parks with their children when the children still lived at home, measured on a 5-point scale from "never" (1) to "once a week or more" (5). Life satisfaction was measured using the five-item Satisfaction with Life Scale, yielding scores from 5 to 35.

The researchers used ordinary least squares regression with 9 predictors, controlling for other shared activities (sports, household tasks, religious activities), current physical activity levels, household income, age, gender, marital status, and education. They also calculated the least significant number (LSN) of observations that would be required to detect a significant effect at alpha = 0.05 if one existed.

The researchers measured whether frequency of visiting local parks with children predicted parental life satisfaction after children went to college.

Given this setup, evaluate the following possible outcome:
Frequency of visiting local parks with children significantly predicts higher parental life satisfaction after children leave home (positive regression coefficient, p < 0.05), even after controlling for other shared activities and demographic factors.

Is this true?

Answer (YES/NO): NO